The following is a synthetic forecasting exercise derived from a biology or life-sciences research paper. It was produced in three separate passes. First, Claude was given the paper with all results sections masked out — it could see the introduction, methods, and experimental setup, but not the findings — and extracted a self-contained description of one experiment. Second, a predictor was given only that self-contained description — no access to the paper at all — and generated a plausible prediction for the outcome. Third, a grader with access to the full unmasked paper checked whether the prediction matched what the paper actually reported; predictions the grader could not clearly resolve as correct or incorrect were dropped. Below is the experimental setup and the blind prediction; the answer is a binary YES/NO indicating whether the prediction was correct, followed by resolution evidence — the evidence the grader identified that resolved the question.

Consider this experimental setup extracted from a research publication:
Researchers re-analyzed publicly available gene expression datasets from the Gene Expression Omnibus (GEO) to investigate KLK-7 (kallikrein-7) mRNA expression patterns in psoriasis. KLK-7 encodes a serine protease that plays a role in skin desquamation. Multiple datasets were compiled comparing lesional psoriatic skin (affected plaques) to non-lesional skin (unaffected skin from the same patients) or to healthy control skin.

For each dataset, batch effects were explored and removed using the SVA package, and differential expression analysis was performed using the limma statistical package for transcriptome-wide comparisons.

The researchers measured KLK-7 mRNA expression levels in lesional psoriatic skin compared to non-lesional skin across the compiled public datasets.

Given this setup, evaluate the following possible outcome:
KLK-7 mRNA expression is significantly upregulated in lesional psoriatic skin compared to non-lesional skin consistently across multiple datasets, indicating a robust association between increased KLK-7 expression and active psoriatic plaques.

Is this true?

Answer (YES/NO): YES